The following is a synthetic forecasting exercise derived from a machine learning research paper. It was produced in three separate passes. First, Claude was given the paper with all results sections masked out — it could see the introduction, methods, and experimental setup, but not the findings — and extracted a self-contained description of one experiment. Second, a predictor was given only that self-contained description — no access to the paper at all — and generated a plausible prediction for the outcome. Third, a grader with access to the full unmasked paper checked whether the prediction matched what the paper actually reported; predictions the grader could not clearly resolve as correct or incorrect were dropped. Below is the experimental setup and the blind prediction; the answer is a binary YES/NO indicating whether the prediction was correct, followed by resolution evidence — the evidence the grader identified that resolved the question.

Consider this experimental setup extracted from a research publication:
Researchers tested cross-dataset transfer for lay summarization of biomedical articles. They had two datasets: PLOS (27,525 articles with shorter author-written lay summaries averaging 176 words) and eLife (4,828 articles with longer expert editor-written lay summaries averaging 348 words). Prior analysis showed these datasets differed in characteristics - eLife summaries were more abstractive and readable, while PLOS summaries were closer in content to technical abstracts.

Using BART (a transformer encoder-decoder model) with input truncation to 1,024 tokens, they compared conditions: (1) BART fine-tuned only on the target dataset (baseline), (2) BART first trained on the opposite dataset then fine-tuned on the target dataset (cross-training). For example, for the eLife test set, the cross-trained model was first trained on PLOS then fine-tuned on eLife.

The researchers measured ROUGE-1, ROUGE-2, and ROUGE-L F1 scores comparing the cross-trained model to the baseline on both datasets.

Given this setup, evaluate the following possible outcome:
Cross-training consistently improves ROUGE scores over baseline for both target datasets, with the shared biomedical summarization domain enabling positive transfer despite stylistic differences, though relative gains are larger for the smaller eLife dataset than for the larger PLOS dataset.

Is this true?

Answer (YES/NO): NO